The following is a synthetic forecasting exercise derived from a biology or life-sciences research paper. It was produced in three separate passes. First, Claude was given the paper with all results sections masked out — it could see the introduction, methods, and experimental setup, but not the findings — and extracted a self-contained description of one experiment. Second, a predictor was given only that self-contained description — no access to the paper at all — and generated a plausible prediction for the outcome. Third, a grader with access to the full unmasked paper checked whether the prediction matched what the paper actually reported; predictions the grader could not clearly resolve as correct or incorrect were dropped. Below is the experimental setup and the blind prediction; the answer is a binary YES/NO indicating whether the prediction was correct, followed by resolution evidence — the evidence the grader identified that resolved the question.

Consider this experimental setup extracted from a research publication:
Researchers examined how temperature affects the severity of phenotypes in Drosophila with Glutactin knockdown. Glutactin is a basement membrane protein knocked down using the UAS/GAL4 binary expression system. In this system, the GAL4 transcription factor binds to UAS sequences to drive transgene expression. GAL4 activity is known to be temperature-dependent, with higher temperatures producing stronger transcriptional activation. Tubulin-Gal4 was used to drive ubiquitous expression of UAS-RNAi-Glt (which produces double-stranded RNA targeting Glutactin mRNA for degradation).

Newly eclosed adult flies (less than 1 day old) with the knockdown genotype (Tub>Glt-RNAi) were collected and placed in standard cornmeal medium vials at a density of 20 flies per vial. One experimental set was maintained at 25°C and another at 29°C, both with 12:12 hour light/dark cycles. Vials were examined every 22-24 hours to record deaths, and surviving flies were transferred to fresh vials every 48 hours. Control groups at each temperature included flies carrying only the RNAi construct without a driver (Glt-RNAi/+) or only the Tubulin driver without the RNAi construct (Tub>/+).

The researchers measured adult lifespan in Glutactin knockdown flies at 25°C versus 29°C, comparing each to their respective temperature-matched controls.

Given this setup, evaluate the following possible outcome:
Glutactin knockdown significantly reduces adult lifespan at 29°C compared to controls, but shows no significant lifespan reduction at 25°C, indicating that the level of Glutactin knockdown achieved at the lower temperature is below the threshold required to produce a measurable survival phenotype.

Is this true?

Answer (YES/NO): NO